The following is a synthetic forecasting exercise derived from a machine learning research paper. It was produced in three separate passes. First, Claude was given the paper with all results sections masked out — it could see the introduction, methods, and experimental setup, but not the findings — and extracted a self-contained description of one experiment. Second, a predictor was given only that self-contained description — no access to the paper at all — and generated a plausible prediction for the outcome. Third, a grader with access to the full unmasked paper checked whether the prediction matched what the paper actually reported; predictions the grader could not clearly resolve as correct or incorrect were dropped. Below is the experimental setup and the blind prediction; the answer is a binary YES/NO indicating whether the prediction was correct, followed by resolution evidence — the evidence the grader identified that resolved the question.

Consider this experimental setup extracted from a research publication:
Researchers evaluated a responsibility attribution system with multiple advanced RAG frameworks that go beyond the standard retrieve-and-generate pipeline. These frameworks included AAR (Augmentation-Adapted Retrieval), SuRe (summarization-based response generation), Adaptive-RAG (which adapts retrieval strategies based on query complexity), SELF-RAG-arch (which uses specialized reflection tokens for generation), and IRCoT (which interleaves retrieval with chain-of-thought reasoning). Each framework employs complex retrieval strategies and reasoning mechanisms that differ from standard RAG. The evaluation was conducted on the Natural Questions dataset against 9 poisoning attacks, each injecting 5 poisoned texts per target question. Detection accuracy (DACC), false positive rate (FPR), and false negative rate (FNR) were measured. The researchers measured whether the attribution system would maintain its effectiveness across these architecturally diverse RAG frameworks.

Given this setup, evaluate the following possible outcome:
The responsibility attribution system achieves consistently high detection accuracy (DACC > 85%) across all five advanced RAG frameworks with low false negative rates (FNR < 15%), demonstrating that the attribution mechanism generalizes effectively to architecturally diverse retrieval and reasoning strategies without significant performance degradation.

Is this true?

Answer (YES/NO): YES